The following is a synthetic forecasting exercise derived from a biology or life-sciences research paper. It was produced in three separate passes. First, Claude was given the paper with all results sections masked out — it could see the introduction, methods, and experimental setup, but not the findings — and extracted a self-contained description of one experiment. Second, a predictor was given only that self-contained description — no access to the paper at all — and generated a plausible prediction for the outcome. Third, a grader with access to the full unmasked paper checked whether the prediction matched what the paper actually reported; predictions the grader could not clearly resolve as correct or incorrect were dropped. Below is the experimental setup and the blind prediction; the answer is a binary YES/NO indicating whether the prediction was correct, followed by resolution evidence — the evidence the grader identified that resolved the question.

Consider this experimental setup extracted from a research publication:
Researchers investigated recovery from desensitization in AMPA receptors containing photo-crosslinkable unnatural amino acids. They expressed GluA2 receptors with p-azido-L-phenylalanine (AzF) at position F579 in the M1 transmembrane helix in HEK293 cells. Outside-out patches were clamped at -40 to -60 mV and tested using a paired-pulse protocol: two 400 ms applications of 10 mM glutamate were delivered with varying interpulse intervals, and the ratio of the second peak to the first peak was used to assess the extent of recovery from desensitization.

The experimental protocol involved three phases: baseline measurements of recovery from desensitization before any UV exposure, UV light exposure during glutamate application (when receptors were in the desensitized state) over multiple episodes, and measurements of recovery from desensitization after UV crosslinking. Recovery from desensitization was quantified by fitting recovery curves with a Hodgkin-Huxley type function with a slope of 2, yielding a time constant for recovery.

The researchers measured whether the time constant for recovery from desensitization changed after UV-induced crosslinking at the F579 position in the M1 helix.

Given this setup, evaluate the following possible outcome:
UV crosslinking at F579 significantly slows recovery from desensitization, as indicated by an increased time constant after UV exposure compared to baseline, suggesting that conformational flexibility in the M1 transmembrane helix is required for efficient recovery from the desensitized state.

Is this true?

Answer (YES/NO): YES